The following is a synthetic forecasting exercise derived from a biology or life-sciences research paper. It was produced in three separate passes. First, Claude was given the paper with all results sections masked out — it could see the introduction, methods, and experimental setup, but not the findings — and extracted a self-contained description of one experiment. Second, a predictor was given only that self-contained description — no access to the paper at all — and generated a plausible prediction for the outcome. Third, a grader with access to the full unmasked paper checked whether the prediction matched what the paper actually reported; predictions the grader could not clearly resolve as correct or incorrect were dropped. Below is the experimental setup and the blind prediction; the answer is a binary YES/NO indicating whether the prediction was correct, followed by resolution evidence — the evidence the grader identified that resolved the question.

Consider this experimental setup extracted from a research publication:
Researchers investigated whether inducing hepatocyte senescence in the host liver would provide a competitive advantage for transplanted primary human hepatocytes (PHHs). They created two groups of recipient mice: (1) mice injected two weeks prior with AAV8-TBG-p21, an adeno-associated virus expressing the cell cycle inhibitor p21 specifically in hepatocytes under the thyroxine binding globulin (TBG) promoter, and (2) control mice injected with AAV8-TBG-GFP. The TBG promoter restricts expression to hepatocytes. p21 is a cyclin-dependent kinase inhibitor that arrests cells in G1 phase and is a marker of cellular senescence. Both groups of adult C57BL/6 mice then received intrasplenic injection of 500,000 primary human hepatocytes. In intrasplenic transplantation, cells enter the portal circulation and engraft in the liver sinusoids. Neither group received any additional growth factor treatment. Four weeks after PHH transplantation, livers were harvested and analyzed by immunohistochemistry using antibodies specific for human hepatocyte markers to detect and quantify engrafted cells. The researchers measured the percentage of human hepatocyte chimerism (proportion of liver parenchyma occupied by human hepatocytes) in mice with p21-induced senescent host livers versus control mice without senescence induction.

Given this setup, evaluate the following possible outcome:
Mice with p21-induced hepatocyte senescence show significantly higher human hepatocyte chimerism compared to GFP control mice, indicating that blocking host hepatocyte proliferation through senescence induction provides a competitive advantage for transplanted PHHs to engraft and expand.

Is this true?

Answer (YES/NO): YES